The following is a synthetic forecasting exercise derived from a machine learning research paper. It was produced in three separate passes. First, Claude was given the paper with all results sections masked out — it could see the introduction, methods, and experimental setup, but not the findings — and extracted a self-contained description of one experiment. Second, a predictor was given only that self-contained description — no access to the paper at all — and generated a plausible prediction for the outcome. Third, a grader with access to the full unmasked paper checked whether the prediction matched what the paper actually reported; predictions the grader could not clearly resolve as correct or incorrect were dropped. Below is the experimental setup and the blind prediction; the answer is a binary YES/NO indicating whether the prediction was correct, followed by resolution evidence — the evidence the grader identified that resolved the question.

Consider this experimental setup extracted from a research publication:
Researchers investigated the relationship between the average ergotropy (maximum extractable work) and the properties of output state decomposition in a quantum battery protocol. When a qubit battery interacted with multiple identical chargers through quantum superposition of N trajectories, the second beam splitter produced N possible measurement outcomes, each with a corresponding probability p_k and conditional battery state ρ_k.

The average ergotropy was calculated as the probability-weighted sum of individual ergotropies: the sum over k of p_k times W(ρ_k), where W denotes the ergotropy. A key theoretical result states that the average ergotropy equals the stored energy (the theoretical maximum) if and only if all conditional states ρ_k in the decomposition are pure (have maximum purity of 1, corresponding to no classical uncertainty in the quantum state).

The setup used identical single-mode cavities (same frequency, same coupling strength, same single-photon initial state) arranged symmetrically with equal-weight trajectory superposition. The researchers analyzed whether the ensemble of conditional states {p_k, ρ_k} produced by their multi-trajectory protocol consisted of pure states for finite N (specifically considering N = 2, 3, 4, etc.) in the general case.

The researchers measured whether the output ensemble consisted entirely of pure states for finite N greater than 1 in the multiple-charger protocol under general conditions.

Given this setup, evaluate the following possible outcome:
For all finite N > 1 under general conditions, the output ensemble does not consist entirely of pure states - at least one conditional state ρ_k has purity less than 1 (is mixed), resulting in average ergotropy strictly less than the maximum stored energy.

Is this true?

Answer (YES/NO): YES